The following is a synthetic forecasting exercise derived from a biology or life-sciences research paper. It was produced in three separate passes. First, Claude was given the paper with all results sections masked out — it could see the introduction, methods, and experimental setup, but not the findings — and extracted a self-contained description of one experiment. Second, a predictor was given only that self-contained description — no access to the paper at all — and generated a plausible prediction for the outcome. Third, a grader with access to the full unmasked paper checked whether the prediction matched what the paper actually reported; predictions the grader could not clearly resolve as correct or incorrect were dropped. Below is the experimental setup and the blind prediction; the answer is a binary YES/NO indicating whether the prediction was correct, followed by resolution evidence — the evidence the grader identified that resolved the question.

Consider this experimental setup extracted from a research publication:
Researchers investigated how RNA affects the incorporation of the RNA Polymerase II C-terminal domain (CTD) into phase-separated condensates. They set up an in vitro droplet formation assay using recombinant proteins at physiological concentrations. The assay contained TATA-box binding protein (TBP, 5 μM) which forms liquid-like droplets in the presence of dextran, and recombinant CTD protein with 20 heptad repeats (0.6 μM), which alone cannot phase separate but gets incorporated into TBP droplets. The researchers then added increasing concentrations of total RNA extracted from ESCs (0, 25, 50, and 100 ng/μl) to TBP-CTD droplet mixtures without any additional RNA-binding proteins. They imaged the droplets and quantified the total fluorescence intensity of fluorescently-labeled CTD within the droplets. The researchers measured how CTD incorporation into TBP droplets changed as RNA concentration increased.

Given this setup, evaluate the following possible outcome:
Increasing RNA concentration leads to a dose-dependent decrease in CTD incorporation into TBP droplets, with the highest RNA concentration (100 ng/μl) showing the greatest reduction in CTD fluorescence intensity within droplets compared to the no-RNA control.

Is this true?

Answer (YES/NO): YES